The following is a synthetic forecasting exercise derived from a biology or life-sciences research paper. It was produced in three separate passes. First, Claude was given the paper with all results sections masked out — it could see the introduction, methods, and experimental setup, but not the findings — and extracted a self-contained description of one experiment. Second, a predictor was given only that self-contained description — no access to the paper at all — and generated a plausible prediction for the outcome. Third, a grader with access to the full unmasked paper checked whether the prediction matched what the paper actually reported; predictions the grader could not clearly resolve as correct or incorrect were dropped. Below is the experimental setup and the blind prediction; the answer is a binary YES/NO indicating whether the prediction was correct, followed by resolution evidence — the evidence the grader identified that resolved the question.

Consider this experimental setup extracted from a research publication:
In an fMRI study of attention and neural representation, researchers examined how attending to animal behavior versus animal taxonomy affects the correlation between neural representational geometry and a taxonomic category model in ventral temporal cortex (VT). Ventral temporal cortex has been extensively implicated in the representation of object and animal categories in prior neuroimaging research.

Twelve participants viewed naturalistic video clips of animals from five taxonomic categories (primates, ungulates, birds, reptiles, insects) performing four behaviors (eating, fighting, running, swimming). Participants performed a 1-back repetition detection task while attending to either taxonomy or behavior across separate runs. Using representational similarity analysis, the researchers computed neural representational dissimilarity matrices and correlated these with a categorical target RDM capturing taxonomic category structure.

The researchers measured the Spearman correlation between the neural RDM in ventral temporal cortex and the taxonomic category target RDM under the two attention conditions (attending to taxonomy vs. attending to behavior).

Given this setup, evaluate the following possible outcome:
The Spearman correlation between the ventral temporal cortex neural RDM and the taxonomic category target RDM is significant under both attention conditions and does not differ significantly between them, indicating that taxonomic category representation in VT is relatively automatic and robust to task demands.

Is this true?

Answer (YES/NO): NO